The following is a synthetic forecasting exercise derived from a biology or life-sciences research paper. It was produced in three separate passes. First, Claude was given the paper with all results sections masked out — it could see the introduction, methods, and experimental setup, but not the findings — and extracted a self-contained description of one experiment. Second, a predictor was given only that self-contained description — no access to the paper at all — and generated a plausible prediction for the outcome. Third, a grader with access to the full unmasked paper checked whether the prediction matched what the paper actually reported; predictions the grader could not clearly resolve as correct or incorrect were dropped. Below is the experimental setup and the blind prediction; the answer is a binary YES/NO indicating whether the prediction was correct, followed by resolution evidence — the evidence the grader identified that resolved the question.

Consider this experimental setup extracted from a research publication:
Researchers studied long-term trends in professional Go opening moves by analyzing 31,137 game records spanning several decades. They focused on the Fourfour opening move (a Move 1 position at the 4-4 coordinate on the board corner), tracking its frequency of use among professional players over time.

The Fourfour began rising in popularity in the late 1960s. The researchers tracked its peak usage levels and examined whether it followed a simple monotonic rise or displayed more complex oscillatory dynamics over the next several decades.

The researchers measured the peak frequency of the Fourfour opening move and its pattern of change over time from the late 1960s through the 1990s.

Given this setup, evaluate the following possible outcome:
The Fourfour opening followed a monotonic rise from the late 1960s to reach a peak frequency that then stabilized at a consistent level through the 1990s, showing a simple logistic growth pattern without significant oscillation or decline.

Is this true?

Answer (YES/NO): NO